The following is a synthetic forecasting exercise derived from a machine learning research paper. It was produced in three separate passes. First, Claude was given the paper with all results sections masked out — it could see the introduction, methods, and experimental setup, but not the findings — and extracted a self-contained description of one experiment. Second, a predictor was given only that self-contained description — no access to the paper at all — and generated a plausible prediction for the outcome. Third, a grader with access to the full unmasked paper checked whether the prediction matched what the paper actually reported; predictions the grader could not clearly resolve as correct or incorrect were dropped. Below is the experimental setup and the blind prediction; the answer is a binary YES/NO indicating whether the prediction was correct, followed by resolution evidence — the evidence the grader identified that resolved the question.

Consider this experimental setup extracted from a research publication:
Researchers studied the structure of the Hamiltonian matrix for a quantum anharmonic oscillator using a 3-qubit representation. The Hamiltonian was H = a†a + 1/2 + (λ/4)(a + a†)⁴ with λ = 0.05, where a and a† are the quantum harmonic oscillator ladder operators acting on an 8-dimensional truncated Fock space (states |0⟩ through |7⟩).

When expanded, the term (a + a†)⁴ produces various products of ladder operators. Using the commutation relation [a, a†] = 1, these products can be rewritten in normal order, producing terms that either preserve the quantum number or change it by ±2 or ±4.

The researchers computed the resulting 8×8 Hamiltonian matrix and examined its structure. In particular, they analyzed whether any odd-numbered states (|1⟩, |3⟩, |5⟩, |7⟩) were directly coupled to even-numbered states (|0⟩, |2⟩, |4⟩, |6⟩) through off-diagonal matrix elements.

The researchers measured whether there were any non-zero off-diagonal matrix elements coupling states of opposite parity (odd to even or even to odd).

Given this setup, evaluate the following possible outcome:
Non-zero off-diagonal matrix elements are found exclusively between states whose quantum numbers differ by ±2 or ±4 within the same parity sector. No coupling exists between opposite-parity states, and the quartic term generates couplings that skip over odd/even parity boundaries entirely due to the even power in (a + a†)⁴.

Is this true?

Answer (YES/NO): YES